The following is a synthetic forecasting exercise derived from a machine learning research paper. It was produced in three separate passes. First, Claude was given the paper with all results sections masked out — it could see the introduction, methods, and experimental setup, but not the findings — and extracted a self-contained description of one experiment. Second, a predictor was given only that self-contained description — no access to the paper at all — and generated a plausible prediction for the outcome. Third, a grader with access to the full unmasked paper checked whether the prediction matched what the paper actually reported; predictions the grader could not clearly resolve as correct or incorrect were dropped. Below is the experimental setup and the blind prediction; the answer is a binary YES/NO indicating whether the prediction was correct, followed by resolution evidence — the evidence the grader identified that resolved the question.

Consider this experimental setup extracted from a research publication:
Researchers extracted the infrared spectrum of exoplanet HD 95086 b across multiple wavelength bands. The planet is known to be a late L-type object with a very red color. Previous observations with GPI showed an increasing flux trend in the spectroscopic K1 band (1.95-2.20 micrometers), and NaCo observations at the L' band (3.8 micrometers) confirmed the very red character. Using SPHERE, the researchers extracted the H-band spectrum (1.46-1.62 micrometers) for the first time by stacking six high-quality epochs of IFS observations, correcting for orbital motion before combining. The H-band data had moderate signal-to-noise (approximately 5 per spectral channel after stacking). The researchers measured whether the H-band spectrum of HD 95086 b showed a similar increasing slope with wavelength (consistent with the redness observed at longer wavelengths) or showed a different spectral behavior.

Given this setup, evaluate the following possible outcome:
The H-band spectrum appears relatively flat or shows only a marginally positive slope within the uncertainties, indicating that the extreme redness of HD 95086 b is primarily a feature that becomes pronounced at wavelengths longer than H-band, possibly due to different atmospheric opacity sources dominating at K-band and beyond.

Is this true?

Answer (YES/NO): NO